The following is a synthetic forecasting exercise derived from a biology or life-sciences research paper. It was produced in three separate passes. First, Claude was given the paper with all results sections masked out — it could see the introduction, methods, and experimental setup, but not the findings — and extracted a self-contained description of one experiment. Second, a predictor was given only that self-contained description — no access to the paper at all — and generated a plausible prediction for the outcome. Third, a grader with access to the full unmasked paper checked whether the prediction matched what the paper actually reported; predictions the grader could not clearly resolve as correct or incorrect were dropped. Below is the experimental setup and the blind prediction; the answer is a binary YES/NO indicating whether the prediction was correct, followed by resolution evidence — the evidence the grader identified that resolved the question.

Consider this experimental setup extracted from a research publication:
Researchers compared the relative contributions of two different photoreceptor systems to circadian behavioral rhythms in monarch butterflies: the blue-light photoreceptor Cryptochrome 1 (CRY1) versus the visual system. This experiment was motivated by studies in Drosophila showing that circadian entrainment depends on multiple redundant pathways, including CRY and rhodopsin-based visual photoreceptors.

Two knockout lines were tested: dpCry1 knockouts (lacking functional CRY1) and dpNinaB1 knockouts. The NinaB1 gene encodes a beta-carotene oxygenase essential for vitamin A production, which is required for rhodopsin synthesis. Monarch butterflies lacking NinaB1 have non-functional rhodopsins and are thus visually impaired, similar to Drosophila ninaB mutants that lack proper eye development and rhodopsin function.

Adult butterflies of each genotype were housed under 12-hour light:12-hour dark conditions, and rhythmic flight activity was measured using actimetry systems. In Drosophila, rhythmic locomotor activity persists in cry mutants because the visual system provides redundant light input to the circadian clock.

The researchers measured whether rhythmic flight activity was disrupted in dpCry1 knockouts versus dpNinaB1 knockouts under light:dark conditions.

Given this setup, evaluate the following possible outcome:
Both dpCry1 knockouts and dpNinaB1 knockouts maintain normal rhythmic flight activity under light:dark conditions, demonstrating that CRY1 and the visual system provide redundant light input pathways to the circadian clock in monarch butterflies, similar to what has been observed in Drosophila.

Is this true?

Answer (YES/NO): NO